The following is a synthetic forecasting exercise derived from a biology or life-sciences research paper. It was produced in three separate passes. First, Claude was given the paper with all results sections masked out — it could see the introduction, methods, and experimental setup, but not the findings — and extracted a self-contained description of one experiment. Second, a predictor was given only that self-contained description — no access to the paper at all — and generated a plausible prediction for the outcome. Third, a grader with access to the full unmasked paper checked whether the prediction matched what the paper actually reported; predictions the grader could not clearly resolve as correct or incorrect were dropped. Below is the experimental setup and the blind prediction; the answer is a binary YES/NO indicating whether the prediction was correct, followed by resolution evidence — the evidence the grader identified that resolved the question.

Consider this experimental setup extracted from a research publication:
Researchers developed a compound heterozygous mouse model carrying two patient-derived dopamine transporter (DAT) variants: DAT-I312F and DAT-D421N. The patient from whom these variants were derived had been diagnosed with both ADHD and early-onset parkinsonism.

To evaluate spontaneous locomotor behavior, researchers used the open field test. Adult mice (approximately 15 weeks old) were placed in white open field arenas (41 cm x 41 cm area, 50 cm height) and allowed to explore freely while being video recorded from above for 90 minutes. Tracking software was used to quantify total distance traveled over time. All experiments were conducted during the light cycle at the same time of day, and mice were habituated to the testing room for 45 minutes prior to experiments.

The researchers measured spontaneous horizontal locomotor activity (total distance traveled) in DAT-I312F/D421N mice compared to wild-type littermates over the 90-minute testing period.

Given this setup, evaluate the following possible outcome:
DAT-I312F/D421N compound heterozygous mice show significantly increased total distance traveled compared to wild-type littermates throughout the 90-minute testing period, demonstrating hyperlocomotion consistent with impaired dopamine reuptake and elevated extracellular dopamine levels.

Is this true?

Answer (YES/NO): YES